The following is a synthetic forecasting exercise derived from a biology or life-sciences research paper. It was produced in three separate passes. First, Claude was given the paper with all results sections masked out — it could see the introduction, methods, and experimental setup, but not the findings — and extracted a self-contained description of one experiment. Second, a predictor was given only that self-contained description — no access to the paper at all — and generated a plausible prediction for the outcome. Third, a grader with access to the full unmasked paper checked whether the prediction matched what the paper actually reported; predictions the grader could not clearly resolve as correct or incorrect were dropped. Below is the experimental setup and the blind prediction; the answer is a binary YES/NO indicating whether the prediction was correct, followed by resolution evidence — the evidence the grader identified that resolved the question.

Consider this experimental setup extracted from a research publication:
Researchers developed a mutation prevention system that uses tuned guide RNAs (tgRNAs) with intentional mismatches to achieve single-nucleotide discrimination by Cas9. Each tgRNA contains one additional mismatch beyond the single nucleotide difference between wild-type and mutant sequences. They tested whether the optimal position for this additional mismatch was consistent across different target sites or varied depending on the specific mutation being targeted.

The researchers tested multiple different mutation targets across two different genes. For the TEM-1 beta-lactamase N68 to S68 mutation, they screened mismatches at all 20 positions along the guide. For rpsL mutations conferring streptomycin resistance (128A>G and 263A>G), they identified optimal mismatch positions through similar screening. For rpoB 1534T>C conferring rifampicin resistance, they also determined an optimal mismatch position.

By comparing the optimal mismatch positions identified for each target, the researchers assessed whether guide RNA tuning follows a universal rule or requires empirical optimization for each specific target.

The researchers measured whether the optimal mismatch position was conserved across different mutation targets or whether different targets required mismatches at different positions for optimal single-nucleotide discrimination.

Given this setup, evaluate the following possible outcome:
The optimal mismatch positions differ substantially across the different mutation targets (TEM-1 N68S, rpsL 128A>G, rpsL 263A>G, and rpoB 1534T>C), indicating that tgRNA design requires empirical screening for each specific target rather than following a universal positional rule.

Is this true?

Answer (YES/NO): YES